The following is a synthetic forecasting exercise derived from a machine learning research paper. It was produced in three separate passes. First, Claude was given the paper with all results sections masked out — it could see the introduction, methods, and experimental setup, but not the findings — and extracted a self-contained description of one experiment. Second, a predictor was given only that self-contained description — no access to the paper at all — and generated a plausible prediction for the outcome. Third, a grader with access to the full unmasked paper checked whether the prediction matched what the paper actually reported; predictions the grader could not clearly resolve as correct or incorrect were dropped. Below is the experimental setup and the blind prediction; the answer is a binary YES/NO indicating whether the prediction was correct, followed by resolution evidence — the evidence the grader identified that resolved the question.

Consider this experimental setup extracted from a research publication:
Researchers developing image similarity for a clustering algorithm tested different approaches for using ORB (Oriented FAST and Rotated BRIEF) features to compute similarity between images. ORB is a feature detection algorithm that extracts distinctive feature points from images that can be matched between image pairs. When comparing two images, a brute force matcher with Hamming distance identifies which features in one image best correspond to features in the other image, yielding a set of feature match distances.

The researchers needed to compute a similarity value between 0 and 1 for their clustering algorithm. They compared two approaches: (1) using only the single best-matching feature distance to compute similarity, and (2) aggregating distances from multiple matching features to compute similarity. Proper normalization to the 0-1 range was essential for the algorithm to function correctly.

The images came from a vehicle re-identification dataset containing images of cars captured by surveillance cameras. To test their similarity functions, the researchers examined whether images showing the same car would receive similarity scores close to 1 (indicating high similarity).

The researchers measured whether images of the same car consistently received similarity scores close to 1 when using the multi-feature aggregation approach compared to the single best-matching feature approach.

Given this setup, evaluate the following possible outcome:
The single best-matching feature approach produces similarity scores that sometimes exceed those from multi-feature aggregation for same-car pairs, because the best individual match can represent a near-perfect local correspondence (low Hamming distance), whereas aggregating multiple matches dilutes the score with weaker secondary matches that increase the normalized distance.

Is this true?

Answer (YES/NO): YES